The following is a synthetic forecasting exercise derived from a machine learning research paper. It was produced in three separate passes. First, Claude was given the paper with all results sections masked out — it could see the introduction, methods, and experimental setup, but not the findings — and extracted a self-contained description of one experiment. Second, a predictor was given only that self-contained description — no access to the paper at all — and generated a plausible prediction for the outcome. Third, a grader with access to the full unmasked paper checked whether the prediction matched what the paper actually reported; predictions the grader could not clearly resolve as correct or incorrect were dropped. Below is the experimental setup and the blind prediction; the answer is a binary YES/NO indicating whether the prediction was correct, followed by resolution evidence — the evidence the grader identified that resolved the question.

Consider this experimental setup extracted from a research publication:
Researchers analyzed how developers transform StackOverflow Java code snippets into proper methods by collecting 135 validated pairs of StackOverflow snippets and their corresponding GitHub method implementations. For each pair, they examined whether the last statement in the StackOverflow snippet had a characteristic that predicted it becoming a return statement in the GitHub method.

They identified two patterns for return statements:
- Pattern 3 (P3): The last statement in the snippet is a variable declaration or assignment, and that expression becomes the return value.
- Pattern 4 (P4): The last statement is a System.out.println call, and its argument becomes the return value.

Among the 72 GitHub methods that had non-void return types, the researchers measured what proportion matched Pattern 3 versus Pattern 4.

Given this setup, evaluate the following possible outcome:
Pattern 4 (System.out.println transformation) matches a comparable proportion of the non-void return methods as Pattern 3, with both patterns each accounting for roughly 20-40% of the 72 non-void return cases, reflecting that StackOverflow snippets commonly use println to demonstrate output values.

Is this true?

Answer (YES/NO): NO